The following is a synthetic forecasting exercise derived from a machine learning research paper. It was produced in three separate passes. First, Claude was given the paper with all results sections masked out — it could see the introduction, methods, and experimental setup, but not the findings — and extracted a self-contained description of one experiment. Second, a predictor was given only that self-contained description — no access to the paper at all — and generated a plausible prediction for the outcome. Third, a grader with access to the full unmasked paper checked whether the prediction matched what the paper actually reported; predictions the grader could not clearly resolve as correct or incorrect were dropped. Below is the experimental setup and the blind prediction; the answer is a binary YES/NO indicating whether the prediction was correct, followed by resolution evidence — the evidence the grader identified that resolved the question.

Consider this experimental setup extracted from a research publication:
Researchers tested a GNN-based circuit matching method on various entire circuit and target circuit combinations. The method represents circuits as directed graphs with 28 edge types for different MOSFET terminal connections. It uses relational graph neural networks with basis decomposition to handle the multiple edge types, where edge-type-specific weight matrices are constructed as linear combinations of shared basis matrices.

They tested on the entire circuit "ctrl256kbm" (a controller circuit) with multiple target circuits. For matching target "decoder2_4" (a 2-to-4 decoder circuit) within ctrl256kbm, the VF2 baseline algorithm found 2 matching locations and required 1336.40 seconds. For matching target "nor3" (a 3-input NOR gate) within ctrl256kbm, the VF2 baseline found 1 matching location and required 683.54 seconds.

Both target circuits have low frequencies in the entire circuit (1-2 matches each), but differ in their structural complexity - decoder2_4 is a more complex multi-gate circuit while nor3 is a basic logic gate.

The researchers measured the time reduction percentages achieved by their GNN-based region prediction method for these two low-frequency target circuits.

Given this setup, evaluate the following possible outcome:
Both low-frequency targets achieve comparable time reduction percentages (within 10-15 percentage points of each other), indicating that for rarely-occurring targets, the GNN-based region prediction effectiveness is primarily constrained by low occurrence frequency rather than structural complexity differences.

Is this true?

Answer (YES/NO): NO